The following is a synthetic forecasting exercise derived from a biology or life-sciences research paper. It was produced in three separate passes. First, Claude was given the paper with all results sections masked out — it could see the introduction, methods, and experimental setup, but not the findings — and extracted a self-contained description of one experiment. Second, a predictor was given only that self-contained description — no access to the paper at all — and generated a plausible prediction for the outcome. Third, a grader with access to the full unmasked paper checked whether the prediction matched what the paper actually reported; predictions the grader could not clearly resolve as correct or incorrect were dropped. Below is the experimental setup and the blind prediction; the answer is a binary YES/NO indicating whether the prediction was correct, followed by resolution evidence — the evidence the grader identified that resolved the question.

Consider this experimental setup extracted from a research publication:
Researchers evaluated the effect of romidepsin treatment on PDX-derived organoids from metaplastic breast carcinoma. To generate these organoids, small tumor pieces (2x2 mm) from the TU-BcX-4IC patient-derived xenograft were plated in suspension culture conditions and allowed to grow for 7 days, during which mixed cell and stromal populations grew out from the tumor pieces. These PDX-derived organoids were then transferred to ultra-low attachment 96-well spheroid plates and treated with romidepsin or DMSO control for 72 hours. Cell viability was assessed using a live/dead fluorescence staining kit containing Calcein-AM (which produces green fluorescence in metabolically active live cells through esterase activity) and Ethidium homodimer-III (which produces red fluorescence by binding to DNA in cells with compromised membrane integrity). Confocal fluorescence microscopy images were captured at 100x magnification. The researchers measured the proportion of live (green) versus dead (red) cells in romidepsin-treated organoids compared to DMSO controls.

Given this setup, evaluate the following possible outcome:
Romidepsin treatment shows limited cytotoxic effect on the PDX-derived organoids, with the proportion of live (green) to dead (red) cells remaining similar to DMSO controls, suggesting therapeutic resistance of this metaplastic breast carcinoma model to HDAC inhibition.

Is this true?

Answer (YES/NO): NO